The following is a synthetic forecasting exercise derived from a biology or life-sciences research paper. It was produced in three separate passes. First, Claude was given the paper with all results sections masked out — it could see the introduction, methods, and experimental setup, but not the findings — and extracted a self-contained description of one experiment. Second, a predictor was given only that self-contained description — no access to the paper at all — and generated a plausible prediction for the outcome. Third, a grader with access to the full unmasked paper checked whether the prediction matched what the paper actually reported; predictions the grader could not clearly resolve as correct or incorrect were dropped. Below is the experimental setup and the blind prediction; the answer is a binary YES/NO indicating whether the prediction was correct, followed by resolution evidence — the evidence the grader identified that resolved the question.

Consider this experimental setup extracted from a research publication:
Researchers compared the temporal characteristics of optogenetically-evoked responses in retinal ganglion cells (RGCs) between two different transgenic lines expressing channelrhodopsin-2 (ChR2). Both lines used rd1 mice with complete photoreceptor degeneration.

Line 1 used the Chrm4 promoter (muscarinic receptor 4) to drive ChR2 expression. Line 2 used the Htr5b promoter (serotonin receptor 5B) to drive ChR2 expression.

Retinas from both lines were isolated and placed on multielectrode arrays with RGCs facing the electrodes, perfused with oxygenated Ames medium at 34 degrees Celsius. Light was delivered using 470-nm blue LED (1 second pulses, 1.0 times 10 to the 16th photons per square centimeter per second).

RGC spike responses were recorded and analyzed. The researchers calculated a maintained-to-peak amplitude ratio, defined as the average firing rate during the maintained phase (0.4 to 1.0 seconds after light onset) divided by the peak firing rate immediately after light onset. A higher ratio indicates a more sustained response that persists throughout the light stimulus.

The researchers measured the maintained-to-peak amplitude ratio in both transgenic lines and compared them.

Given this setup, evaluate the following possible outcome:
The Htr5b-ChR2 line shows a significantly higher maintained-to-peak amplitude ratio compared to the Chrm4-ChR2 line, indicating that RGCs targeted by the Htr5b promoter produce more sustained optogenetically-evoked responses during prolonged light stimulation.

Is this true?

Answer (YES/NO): NO